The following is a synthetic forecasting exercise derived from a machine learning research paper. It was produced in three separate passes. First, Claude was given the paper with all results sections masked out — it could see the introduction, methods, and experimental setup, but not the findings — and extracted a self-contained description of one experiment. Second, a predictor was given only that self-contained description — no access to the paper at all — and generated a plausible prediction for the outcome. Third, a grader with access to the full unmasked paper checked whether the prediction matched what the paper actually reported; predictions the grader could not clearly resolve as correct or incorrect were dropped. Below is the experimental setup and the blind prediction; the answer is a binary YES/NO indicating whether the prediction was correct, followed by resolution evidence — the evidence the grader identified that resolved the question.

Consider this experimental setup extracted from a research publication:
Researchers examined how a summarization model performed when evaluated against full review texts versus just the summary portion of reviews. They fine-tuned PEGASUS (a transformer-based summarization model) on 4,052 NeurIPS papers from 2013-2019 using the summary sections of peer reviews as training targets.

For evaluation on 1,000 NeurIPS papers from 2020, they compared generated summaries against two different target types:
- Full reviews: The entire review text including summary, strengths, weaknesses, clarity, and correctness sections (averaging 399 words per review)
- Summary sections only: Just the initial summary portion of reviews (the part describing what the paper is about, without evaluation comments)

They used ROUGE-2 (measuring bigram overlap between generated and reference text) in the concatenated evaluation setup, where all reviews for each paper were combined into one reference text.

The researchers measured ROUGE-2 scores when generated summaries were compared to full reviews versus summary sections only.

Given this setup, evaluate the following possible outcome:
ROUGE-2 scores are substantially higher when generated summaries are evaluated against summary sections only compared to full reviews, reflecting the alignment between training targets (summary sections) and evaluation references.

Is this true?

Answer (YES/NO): YES